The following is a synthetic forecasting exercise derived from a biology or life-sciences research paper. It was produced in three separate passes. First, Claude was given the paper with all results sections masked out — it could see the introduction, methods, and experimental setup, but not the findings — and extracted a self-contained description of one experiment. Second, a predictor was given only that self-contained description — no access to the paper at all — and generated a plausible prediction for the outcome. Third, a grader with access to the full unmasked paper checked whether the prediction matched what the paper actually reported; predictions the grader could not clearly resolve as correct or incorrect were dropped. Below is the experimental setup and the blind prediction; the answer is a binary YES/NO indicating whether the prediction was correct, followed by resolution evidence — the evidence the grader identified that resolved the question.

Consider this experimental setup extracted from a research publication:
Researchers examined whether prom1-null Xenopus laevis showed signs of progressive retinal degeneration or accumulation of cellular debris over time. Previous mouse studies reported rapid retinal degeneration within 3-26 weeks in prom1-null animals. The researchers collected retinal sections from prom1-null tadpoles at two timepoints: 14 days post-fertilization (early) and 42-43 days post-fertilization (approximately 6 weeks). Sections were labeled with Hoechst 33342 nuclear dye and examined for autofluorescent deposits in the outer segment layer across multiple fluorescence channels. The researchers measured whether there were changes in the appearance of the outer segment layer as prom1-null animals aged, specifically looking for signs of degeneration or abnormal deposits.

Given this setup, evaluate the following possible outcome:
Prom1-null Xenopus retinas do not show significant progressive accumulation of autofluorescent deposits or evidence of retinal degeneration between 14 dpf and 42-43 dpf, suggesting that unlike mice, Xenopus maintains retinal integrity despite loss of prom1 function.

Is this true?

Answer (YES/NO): NO